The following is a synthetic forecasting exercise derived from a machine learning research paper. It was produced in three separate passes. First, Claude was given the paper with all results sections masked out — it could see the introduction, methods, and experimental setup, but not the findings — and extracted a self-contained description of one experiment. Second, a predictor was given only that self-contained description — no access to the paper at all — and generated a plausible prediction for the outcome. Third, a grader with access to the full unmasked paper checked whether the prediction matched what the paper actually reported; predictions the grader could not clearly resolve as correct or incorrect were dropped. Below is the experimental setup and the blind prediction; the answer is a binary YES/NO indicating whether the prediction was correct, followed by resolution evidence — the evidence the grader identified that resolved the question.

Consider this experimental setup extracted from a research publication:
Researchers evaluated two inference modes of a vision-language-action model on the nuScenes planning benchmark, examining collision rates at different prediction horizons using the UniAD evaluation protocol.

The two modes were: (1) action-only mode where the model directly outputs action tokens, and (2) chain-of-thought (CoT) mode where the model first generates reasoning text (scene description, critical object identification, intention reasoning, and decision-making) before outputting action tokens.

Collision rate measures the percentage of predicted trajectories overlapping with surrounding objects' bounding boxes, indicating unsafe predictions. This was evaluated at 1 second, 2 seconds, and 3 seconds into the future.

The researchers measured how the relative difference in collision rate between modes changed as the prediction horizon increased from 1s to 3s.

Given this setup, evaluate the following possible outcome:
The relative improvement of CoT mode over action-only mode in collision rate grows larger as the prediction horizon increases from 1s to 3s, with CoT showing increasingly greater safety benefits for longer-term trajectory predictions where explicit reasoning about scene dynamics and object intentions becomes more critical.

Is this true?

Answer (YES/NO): NO